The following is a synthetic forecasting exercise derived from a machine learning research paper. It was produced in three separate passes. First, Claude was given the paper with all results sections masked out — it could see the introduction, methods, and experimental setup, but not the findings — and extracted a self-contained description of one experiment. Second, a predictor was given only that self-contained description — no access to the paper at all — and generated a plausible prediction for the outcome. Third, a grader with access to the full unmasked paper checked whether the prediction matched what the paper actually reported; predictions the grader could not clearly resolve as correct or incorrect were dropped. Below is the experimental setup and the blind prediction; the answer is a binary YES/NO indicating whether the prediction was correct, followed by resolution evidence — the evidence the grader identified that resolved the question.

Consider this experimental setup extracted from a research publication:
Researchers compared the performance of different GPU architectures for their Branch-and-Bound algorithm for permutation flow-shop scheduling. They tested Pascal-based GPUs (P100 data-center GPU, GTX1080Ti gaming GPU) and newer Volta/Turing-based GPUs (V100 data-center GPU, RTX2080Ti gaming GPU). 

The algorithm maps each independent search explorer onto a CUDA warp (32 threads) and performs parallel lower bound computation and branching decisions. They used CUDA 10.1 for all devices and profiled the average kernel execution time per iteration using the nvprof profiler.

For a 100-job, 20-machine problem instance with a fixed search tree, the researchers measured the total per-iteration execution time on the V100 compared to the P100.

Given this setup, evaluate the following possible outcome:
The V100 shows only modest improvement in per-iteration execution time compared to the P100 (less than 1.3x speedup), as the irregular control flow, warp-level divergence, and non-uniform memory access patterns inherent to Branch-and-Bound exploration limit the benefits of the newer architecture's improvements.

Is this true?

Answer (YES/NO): NO